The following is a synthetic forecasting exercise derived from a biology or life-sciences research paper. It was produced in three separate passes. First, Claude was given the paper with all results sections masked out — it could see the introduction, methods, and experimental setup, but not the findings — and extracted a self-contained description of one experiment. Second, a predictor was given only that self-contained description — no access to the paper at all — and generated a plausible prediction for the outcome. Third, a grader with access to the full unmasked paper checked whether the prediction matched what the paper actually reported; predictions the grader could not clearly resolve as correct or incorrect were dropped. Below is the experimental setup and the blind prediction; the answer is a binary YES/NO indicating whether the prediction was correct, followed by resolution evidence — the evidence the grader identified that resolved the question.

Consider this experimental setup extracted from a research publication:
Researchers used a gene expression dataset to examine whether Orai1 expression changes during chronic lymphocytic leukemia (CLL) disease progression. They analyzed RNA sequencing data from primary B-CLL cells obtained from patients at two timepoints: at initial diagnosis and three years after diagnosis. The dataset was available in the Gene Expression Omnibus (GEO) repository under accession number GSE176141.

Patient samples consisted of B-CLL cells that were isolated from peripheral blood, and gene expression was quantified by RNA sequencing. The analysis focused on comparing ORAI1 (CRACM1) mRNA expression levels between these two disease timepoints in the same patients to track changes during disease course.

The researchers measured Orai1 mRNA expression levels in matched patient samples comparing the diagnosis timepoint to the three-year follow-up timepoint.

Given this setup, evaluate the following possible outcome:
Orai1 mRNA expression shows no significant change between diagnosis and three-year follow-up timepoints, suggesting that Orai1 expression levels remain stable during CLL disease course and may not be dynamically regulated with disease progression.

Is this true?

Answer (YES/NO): NO